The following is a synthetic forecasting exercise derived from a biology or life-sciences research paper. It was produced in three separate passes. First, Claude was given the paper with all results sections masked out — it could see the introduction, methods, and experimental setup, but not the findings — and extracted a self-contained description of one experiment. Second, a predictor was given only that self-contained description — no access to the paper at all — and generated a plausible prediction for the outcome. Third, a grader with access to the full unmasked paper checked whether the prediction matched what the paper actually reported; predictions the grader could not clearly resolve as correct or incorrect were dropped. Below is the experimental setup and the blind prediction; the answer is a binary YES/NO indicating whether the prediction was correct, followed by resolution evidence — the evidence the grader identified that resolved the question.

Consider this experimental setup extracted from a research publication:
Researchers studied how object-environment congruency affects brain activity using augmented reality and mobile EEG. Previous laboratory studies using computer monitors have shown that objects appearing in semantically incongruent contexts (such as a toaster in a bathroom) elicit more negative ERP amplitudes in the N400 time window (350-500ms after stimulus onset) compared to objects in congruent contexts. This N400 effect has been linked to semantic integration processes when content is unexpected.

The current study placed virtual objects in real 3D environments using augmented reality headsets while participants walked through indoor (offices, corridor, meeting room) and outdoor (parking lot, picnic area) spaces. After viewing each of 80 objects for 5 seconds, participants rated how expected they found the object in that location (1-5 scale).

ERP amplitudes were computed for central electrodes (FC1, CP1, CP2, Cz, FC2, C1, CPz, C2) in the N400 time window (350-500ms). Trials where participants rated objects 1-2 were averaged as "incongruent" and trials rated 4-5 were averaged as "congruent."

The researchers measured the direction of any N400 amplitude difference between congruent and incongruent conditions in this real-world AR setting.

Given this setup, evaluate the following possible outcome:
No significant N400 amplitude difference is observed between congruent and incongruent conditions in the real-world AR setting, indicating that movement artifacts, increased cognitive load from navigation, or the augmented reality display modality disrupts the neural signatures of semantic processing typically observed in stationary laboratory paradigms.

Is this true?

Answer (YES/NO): YES